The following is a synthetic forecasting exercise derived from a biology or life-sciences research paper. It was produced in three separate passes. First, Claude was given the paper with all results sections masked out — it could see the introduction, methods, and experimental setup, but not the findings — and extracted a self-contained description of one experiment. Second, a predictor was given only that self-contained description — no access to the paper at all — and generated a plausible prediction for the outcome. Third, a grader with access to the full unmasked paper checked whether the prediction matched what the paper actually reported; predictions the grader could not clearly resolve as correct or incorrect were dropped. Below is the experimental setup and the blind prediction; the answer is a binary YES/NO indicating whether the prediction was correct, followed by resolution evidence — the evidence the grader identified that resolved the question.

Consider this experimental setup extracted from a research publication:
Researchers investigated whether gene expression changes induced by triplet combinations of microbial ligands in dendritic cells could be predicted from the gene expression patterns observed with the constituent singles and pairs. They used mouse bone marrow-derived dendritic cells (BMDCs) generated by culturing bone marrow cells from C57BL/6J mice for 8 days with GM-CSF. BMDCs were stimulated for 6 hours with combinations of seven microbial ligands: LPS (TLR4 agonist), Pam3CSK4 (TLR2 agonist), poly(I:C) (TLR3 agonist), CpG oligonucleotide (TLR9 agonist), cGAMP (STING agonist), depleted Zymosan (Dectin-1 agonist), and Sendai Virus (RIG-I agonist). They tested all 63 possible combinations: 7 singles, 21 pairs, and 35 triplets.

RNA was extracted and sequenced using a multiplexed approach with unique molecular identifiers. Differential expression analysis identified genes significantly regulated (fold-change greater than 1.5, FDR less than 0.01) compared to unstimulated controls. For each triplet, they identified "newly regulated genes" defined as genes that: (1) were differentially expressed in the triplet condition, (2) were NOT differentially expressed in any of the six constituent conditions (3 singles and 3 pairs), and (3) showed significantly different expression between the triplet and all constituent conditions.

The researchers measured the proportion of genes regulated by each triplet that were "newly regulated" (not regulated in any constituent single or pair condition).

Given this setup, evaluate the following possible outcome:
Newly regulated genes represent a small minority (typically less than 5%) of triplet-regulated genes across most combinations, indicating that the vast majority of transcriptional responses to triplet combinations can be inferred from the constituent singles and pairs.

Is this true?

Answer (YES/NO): YES